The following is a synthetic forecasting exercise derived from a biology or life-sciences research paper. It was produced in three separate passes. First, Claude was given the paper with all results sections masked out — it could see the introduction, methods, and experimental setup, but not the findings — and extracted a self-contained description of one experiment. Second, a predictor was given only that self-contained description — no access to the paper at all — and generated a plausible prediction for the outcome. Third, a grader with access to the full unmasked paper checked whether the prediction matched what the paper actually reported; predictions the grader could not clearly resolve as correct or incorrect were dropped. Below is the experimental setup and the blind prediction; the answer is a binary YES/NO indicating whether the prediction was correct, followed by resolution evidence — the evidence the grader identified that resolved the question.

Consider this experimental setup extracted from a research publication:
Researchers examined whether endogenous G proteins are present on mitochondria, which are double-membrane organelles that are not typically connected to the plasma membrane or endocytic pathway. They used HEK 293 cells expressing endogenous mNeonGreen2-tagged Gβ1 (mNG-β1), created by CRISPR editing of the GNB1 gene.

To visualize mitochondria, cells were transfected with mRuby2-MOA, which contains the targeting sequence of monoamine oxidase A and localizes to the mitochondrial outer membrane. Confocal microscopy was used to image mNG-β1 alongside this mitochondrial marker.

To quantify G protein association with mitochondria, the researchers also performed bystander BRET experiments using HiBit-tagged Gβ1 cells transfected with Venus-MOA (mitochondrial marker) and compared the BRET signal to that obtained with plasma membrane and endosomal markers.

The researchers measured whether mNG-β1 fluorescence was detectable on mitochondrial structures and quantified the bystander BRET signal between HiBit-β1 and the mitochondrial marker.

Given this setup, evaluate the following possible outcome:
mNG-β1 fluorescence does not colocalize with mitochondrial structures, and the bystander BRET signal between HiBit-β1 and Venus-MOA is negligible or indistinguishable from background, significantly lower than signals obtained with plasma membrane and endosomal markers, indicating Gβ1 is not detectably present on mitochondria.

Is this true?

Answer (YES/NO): YES